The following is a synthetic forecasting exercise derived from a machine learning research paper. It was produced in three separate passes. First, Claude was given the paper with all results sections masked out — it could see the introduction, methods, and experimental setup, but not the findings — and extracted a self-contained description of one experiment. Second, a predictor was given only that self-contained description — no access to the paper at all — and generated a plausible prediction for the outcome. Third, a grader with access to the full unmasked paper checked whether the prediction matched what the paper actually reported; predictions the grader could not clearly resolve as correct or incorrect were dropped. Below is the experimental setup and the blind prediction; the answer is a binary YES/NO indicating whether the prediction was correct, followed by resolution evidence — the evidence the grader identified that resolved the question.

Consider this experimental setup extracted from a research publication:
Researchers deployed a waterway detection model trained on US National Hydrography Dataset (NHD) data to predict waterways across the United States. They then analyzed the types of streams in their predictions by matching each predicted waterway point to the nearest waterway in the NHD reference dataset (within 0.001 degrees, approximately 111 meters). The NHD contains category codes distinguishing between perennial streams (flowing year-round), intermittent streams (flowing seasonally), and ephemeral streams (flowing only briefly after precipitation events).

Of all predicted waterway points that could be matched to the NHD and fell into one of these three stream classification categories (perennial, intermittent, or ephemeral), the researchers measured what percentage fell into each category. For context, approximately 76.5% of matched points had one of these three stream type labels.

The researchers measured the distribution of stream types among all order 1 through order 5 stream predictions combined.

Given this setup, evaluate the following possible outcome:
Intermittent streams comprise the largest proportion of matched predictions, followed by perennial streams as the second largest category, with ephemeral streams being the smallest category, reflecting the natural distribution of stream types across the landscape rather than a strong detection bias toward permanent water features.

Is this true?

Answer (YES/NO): NO